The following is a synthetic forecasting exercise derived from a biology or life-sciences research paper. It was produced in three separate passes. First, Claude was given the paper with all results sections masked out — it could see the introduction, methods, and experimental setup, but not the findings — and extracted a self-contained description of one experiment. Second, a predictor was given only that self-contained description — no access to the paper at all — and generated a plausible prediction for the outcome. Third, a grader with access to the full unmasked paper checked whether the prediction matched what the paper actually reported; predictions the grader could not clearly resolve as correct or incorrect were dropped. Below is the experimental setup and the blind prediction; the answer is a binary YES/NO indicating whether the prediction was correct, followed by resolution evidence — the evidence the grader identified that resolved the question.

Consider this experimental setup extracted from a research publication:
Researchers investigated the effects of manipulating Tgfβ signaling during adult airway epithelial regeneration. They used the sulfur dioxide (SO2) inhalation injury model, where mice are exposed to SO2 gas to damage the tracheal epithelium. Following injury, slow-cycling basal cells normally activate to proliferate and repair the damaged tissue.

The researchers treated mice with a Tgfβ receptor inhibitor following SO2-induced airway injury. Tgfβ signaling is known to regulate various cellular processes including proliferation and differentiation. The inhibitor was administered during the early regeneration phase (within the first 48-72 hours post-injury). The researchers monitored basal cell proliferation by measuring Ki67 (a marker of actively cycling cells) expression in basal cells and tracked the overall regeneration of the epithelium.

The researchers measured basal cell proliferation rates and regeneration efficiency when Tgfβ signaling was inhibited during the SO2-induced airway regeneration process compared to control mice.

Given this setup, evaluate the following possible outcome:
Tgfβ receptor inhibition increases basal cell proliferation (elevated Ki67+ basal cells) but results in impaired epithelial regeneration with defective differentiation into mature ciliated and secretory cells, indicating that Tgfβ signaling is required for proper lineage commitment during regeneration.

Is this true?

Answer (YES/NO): YES